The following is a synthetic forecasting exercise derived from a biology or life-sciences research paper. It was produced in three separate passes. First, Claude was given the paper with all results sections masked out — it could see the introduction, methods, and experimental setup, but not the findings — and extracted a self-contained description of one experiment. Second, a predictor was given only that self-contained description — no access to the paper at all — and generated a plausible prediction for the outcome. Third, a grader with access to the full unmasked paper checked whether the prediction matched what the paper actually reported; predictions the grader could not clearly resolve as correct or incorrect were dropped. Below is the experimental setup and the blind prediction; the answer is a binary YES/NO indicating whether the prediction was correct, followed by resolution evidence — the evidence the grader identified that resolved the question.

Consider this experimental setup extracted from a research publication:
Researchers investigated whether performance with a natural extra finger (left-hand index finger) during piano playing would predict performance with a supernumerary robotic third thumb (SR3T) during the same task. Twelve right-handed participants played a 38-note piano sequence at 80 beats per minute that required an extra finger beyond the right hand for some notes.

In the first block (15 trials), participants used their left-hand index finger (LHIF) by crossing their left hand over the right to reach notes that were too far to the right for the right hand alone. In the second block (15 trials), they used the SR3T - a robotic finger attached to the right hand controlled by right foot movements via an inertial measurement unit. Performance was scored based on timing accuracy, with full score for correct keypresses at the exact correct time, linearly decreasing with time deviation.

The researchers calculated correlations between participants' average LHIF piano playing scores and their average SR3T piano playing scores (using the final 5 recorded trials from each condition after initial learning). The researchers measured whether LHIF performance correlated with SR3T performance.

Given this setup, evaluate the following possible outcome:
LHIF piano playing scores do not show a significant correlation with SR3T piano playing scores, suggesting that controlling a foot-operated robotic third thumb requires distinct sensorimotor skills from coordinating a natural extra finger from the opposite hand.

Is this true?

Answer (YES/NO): NO